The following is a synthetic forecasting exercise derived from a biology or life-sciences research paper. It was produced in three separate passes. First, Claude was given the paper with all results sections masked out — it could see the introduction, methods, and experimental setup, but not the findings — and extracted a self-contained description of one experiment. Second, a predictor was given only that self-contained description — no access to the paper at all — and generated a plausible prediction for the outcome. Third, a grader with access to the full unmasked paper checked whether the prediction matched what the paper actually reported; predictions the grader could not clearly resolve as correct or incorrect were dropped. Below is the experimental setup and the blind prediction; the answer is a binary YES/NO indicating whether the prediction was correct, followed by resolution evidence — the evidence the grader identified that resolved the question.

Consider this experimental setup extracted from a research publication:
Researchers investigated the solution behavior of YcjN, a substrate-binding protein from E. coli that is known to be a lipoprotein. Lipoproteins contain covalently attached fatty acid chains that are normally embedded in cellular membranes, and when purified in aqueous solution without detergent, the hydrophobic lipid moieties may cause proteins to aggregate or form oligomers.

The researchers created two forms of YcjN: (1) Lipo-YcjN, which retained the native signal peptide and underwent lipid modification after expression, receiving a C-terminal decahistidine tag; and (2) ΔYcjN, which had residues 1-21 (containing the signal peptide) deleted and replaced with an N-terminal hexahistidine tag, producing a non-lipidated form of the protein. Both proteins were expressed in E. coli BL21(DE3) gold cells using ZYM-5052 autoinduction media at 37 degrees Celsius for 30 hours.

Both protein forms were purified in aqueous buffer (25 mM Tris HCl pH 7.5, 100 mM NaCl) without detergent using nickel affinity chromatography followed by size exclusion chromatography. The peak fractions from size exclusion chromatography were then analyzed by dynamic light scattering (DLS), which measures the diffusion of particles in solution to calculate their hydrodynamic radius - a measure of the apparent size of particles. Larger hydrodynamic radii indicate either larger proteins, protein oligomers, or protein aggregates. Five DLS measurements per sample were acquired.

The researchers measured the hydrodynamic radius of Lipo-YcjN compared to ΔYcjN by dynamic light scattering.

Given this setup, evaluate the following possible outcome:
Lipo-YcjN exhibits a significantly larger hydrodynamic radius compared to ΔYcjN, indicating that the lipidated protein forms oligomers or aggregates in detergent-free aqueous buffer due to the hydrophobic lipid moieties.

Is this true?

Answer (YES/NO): YES